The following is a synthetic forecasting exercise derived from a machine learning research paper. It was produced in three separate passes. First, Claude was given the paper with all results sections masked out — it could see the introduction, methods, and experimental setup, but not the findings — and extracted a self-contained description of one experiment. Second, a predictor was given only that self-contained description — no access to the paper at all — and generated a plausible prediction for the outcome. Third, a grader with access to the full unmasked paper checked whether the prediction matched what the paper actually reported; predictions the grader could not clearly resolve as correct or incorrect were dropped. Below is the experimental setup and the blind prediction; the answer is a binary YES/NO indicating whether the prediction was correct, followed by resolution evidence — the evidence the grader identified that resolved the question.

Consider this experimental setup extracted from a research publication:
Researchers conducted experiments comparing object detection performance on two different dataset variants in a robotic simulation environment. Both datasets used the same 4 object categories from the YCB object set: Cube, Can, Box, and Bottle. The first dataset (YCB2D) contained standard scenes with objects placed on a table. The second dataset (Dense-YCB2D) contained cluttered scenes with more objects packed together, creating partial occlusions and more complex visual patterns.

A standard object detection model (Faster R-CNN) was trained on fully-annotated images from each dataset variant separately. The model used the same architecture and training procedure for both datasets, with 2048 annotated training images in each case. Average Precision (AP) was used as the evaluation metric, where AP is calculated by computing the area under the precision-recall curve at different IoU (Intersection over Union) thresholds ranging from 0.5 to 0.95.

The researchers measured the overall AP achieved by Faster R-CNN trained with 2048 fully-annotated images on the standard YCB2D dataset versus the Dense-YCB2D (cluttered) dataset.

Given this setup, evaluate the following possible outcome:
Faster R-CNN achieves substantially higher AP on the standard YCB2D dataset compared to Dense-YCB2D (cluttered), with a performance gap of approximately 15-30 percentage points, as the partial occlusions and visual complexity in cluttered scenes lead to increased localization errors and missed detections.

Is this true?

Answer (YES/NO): YES